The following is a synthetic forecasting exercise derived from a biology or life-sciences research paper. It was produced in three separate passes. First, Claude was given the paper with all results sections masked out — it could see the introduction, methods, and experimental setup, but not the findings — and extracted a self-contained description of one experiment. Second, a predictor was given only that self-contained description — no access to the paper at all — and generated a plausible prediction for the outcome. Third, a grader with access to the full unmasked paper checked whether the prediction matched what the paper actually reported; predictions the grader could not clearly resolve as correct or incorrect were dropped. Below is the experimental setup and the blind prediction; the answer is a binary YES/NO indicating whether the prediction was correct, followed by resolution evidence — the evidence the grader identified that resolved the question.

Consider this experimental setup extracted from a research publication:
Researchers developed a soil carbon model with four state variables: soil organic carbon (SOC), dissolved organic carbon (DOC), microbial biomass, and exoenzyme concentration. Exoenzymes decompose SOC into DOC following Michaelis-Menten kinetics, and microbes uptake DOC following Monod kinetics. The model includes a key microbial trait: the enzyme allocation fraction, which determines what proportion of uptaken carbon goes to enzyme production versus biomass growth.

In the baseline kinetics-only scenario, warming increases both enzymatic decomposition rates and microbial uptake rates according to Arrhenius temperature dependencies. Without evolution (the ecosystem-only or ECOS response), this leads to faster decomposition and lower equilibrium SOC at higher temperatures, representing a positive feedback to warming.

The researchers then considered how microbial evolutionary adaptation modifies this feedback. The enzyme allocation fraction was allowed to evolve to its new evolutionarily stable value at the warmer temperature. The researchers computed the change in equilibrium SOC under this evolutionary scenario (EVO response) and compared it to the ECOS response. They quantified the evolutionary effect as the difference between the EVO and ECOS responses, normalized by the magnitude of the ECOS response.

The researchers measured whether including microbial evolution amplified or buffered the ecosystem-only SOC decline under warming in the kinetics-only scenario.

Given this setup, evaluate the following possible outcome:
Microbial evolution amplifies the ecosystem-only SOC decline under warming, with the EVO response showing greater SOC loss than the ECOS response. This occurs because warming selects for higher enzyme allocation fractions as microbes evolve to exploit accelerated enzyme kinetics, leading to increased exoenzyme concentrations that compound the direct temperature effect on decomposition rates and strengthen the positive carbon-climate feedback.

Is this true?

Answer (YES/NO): YES